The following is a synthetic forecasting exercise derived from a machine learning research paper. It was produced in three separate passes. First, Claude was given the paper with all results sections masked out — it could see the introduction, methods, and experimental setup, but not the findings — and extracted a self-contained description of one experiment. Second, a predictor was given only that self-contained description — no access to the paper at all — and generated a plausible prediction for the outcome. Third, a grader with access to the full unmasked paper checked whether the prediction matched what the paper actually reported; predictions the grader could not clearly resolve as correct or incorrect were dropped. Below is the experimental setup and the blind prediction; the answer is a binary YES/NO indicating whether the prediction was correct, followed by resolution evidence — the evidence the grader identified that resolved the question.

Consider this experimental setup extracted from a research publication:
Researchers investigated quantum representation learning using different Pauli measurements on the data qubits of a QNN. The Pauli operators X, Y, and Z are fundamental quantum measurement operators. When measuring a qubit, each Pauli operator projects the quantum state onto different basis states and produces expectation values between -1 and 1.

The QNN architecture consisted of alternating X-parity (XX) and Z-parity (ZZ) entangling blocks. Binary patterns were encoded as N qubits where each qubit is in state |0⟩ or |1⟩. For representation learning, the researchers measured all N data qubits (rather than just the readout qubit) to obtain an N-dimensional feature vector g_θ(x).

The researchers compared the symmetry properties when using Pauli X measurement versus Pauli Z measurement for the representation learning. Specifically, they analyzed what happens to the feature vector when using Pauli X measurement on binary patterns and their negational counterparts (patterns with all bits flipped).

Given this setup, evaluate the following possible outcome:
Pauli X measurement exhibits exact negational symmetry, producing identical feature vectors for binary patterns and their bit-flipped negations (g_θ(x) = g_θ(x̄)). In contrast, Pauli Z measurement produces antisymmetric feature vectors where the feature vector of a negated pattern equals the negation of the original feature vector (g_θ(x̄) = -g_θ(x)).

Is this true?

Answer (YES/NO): NO